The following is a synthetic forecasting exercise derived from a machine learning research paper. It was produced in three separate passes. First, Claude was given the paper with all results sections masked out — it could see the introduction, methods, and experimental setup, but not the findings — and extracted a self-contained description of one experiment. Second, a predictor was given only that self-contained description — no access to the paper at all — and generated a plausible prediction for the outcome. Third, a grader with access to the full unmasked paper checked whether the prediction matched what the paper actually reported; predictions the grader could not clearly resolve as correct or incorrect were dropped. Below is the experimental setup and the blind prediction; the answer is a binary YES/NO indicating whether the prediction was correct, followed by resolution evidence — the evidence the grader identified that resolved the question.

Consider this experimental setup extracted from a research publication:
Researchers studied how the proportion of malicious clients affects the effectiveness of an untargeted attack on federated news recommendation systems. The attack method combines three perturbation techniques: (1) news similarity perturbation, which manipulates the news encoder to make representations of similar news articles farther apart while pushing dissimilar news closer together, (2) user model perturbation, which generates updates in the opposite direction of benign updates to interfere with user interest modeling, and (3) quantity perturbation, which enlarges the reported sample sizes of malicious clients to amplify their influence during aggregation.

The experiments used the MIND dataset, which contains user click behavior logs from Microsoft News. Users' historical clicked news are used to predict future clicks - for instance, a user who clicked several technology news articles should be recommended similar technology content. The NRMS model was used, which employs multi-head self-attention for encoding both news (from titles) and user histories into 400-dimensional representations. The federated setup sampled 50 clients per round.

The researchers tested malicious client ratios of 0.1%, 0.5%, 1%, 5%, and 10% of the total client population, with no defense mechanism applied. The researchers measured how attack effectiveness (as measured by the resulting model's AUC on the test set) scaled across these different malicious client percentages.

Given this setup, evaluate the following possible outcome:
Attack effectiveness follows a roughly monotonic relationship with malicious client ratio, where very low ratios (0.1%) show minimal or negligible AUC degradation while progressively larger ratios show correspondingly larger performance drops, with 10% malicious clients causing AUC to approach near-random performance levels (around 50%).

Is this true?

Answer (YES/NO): NO